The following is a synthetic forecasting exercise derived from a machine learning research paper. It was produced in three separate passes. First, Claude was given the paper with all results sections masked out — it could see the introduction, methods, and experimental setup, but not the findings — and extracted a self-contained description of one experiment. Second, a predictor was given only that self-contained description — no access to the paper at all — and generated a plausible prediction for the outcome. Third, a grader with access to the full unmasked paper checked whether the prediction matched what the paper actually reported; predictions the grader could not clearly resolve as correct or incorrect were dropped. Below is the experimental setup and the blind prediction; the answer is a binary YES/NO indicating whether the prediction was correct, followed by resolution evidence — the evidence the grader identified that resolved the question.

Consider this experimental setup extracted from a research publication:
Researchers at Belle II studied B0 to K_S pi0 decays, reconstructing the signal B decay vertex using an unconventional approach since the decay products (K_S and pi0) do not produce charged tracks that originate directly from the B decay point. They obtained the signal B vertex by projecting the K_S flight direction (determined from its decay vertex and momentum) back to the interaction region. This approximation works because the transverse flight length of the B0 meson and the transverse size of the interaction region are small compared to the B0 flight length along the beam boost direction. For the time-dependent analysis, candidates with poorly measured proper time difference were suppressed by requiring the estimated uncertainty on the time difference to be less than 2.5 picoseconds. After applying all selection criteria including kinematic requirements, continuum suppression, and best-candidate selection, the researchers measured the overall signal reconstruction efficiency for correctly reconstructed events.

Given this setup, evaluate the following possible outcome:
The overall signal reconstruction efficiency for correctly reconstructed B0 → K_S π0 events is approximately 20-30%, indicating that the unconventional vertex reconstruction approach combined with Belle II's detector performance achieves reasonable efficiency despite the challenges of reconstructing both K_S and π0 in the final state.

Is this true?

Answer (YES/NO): NO